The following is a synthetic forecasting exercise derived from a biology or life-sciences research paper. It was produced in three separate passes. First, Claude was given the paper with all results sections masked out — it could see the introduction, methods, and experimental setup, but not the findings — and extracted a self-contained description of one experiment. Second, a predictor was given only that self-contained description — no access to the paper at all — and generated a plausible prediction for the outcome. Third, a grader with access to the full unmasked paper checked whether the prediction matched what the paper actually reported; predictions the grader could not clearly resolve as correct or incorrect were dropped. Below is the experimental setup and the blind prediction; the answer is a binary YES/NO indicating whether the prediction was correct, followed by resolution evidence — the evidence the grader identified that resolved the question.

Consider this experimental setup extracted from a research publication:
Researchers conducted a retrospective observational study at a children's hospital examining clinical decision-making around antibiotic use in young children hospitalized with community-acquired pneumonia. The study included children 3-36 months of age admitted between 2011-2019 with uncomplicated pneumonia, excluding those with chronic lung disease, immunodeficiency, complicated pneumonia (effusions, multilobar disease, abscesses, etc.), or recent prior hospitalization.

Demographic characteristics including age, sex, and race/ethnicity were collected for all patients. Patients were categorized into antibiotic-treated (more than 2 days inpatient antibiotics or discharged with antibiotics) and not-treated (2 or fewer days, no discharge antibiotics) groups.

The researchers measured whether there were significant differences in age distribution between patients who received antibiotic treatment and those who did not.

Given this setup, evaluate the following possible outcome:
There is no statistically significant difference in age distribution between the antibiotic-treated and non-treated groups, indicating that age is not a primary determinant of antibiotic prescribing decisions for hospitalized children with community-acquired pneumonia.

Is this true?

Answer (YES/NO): NO